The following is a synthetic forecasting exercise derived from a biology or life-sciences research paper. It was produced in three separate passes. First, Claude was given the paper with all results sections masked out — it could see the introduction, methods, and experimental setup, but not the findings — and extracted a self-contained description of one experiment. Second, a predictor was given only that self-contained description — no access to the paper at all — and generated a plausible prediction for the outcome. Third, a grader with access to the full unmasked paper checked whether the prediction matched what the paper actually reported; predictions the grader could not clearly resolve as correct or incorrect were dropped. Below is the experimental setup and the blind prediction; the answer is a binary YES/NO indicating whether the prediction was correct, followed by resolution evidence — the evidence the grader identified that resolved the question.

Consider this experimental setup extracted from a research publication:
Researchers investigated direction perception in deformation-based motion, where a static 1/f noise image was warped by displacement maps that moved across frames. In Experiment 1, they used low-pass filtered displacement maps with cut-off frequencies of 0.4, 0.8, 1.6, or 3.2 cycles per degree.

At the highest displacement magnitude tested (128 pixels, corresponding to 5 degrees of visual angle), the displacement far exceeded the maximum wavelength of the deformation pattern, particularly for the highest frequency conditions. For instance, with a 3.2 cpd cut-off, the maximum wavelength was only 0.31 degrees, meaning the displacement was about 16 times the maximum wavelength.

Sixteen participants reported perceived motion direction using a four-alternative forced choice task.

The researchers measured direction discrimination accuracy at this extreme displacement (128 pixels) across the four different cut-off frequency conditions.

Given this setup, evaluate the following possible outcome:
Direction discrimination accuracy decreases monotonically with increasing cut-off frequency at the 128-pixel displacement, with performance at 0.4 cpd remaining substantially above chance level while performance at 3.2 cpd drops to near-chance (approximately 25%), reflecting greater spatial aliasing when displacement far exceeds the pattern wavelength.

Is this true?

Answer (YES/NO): NO